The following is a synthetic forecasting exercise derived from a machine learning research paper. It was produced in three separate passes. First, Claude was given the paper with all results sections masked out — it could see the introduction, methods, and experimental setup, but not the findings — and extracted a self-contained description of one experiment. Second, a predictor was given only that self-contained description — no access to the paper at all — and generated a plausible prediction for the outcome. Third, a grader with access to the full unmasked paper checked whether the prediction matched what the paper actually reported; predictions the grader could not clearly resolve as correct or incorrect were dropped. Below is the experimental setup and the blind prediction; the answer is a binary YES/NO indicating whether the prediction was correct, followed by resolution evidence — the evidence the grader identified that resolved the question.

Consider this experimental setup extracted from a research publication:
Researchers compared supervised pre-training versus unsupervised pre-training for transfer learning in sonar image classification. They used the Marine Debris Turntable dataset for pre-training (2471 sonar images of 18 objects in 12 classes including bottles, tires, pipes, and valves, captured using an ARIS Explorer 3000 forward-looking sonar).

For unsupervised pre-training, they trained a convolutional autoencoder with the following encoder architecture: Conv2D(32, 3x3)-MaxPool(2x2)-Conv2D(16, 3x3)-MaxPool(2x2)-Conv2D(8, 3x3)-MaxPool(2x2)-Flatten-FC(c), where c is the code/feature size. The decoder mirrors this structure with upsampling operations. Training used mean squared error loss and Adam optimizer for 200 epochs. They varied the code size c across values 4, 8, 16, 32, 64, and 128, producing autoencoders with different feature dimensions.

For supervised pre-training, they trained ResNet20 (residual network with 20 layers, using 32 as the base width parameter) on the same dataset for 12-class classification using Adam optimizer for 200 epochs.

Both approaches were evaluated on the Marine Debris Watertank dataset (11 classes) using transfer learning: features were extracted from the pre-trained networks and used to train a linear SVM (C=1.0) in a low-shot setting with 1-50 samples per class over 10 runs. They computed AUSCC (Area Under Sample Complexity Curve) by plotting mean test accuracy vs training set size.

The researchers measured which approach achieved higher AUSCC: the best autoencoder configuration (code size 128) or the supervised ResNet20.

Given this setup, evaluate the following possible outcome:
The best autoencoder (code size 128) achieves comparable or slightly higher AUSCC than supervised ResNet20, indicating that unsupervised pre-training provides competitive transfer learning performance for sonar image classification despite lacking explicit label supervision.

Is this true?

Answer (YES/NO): NO